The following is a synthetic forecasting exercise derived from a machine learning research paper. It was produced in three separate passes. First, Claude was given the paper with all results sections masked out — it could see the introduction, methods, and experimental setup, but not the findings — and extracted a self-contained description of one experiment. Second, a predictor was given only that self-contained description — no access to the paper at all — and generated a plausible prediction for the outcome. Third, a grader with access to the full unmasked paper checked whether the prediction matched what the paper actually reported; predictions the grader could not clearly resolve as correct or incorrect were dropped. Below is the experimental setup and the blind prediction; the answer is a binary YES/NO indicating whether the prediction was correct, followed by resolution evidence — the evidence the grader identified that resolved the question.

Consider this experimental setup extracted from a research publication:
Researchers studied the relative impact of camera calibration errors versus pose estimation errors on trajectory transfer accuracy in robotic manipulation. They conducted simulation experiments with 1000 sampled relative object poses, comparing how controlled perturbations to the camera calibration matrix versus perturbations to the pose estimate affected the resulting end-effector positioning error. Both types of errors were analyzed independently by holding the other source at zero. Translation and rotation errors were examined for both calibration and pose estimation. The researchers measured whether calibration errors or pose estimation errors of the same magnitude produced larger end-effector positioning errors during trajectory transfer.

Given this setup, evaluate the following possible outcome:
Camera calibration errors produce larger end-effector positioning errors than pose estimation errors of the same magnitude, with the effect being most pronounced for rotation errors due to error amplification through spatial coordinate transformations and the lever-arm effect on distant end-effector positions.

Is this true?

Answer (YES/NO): NO